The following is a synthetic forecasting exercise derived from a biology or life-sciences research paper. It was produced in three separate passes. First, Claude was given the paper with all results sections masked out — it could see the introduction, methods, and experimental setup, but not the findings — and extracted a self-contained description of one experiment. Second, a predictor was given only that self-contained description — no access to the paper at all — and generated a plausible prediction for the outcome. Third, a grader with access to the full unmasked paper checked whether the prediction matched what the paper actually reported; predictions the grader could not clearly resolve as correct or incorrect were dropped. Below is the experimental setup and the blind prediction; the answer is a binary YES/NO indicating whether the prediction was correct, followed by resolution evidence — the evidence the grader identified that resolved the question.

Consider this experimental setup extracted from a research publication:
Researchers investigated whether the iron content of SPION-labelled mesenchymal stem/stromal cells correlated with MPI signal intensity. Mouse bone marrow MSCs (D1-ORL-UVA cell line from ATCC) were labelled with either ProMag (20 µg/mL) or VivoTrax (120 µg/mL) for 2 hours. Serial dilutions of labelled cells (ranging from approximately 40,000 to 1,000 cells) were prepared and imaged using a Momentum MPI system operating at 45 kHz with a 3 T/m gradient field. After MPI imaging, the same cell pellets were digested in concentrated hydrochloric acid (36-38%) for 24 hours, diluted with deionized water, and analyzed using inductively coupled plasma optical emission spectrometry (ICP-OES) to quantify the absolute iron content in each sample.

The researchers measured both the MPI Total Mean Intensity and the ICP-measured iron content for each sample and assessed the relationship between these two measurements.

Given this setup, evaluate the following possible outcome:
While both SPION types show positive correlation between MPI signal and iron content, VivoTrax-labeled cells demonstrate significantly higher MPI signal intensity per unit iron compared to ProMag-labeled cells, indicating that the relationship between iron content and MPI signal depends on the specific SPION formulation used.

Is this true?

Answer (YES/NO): YES